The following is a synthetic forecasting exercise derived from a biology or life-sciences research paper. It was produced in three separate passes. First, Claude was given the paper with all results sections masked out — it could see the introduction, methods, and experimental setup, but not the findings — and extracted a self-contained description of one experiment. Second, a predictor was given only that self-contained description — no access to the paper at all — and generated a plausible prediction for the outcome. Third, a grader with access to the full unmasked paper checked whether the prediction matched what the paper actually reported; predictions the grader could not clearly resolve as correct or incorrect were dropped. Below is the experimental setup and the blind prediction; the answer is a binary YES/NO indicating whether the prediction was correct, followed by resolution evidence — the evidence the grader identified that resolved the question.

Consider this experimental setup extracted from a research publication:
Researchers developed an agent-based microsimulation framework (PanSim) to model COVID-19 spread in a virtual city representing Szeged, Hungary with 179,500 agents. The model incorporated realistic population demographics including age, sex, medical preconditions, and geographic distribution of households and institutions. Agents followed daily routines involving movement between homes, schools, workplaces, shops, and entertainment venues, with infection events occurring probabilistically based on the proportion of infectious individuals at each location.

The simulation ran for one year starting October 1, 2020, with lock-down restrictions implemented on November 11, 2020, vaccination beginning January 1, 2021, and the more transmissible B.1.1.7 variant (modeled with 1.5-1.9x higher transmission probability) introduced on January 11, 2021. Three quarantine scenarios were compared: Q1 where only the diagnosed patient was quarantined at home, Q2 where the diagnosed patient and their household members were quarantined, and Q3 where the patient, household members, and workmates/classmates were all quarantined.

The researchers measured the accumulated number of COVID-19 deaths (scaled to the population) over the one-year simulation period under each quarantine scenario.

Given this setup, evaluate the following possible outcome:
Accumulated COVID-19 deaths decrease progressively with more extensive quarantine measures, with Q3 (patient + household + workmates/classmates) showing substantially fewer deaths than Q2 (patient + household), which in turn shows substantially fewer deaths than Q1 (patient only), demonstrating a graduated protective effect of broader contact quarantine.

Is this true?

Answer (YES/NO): NO